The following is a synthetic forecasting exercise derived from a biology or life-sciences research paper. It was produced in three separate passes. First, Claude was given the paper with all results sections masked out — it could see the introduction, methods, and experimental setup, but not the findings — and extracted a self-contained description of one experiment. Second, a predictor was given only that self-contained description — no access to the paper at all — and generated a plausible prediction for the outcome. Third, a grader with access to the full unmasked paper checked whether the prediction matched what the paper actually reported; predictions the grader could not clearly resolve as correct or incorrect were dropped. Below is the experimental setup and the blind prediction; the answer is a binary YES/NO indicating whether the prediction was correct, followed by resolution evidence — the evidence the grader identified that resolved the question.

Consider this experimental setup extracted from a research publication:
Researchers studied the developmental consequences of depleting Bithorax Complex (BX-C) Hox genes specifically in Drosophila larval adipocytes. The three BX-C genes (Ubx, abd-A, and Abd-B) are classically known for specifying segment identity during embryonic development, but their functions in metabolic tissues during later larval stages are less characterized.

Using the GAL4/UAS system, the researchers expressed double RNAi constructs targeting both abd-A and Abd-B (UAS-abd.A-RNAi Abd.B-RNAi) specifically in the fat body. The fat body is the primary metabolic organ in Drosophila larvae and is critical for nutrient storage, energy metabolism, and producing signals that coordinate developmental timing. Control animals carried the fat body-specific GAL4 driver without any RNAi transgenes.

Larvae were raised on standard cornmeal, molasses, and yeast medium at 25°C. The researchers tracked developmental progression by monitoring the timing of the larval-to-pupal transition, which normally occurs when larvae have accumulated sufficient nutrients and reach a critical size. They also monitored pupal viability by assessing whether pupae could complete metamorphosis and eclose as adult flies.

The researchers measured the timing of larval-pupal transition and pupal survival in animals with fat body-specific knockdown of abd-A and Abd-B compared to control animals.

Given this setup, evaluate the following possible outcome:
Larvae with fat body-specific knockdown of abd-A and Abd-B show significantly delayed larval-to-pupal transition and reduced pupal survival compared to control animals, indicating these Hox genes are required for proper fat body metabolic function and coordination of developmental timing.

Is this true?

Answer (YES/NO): YES